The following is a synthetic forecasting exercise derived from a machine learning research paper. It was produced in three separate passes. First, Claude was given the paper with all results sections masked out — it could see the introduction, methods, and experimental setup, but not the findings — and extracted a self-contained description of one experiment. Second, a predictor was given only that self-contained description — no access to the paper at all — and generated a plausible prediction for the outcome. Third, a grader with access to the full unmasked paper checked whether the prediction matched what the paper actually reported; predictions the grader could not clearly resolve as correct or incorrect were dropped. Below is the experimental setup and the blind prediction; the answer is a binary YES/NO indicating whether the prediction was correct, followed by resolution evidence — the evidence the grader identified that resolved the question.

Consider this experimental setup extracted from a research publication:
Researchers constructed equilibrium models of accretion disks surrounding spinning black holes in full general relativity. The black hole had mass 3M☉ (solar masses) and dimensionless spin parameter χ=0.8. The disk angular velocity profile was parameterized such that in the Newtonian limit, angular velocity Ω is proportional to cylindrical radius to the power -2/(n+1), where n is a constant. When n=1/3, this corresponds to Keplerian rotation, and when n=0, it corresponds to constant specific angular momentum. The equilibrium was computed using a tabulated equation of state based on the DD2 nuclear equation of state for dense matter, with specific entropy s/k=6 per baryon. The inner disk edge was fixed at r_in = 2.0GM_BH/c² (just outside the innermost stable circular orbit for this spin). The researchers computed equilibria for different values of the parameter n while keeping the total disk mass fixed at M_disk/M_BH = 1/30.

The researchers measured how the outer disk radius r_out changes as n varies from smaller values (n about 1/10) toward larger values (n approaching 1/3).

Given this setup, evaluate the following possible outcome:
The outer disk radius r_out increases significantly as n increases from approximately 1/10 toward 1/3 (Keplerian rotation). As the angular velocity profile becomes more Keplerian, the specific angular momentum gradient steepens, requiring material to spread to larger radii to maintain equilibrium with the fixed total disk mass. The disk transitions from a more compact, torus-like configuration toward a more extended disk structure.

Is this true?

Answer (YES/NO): YES